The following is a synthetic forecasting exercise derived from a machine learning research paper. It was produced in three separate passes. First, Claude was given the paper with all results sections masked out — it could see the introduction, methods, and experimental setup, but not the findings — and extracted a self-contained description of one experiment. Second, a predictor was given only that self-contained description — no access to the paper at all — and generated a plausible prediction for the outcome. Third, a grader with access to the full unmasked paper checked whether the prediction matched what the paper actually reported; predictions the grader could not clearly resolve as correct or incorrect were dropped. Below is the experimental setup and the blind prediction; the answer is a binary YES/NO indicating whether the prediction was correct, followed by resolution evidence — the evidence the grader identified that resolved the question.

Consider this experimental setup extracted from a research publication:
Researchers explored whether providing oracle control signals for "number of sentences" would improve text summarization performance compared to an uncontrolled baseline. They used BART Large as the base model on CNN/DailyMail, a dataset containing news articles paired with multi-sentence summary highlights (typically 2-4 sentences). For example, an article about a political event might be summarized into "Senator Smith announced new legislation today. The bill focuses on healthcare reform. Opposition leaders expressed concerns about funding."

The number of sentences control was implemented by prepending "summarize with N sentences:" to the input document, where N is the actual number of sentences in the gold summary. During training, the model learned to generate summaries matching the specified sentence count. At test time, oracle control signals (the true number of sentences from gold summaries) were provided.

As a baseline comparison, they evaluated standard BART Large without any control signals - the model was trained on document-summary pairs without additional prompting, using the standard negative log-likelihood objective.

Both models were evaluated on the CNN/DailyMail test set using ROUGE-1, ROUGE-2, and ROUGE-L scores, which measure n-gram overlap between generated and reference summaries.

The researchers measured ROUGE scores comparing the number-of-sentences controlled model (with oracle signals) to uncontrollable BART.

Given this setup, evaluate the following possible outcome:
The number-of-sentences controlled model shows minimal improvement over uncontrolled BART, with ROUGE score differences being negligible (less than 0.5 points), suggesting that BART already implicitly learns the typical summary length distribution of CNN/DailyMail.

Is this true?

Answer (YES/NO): NO